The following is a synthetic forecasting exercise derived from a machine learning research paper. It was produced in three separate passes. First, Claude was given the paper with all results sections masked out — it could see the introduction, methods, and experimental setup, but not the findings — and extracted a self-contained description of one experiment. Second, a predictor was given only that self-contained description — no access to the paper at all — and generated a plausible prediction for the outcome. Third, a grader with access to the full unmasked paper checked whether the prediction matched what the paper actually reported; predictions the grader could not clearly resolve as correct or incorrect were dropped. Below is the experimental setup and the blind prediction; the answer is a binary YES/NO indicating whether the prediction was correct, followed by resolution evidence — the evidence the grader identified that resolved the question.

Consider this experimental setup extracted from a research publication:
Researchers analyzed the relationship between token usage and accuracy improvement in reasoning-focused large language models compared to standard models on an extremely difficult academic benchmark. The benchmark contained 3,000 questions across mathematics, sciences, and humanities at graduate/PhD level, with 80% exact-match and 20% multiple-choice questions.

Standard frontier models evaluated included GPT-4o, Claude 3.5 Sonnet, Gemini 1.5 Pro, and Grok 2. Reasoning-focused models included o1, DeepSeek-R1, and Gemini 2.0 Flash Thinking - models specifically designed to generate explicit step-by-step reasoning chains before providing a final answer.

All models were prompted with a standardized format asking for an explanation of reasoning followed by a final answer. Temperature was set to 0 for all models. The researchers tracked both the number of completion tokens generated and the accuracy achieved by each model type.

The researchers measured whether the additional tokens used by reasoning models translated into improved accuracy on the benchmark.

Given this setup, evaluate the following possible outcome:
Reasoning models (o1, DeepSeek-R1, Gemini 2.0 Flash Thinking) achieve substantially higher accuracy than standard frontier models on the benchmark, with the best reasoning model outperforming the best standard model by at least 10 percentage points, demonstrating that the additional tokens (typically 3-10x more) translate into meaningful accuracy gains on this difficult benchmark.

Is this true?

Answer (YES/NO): NO